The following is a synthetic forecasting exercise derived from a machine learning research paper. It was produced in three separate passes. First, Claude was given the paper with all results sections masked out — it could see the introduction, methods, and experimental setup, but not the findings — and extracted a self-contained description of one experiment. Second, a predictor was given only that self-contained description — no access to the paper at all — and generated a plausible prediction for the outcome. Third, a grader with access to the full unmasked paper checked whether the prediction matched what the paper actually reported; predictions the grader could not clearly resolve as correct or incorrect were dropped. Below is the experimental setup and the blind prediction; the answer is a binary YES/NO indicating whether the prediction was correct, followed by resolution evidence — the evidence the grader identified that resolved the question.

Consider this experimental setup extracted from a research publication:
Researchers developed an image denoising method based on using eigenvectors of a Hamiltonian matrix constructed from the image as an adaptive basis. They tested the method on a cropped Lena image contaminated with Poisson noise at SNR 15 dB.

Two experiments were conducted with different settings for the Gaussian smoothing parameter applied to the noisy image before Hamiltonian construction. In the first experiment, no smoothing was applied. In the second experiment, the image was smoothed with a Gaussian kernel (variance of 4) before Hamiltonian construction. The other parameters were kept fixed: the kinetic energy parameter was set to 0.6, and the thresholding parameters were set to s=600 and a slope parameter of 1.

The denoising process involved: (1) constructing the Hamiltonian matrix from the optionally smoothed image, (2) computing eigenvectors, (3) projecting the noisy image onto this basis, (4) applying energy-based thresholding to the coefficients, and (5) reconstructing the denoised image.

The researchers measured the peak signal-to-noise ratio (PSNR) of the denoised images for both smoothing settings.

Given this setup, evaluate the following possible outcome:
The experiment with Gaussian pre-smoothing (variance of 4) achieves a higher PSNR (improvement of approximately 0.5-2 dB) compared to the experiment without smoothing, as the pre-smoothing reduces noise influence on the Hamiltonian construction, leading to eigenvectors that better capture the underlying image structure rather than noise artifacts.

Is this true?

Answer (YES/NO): NO